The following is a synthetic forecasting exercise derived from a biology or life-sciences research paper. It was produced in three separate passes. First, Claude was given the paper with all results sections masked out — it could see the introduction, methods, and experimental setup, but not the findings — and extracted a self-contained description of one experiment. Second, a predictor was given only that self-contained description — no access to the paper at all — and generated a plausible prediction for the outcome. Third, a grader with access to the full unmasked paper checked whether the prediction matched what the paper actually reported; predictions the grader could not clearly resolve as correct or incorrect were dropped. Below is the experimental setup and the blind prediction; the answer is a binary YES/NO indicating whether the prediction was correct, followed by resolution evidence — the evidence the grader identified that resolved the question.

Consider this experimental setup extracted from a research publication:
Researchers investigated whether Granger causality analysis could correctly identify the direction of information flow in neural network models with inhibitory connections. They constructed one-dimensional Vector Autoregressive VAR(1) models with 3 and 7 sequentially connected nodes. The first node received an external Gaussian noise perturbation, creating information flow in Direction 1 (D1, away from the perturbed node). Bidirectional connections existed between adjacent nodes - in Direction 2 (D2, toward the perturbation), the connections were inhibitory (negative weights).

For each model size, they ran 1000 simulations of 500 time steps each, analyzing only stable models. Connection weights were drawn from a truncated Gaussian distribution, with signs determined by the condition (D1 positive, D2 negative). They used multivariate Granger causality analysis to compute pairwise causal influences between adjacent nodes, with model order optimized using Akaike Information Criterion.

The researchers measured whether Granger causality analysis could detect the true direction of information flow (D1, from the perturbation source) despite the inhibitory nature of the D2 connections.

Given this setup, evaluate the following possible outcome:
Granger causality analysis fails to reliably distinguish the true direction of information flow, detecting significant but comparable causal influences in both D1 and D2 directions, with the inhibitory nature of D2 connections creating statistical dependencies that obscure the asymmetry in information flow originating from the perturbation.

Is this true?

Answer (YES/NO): NO